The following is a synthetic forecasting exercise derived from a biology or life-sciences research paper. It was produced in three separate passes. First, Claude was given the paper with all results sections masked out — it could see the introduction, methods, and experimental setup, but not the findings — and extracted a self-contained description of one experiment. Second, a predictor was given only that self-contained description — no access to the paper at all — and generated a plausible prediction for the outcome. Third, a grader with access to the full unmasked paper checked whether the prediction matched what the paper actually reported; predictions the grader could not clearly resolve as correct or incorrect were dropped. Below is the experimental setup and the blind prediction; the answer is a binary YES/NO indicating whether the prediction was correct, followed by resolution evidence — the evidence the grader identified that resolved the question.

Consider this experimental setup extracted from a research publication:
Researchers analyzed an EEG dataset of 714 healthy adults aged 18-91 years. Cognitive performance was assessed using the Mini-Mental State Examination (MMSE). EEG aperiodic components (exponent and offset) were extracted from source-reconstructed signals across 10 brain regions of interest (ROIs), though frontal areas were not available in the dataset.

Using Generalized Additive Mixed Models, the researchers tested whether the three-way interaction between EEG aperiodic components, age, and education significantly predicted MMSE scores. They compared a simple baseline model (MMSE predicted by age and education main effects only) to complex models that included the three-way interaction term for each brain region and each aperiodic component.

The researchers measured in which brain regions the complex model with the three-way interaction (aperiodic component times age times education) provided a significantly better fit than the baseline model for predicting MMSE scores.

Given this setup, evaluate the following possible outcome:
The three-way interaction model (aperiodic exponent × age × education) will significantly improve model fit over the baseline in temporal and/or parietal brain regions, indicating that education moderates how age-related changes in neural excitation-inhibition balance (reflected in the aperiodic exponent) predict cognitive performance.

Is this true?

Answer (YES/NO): YES